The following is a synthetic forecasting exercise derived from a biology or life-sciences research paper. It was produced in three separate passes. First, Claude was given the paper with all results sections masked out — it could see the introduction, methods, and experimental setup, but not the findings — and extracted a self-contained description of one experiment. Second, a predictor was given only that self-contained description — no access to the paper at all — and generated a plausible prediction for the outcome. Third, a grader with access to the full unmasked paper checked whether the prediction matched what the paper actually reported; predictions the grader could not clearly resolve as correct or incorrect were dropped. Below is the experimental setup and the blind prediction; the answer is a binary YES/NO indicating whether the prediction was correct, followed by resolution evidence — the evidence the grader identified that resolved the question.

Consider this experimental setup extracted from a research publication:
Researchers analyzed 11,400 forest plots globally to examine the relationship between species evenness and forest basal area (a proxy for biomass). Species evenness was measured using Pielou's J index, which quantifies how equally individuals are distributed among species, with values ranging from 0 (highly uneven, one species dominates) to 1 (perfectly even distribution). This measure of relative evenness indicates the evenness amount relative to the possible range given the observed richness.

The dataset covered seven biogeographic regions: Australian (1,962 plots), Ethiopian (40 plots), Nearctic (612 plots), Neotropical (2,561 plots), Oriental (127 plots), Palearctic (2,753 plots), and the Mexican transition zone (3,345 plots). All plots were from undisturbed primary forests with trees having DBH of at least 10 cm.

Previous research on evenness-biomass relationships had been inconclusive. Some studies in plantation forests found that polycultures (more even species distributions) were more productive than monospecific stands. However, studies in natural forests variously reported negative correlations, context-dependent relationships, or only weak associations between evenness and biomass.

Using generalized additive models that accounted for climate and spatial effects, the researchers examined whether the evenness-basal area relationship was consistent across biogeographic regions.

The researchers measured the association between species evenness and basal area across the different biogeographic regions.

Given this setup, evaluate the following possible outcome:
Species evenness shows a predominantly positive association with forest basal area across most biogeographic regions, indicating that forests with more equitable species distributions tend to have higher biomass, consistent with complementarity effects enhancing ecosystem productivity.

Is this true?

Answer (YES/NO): NO